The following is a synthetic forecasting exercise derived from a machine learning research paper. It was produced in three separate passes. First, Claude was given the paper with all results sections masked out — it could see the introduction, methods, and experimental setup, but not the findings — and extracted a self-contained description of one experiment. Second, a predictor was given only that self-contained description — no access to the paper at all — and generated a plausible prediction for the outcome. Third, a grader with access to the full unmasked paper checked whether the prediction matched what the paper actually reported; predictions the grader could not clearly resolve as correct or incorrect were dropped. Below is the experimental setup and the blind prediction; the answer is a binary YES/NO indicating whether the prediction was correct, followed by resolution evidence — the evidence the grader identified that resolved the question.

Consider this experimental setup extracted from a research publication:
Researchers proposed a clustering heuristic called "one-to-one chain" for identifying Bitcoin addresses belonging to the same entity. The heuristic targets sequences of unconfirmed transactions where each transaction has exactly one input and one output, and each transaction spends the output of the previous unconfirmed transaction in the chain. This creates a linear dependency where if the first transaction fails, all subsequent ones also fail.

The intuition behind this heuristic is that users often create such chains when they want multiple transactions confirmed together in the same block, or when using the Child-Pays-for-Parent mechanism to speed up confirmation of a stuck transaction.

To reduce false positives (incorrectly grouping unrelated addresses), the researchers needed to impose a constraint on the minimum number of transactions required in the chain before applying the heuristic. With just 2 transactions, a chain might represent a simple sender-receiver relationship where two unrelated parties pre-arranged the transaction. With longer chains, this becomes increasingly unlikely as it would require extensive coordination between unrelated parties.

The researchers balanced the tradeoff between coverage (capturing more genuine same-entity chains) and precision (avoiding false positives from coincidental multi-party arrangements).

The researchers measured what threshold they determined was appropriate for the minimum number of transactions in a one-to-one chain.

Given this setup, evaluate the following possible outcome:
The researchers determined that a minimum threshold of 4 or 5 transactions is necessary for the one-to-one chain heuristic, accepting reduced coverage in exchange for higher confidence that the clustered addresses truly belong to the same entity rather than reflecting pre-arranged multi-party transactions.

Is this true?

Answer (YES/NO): NO